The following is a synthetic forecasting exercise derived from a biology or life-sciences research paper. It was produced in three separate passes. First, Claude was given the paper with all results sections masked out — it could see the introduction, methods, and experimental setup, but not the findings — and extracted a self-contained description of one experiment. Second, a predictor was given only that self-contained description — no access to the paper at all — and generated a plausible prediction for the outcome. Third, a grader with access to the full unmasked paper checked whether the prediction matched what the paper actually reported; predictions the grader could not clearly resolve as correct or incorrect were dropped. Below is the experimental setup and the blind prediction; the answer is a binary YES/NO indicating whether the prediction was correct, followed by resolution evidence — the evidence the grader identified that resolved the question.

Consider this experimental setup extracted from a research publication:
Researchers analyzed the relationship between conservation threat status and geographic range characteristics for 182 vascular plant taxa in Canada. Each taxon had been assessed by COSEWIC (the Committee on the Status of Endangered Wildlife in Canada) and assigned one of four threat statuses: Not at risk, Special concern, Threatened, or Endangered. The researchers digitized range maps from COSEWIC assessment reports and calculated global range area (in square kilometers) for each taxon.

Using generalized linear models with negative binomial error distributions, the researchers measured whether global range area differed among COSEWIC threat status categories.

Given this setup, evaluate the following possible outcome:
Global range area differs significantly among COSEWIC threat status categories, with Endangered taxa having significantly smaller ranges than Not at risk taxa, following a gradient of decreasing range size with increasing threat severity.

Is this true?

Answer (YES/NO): NO